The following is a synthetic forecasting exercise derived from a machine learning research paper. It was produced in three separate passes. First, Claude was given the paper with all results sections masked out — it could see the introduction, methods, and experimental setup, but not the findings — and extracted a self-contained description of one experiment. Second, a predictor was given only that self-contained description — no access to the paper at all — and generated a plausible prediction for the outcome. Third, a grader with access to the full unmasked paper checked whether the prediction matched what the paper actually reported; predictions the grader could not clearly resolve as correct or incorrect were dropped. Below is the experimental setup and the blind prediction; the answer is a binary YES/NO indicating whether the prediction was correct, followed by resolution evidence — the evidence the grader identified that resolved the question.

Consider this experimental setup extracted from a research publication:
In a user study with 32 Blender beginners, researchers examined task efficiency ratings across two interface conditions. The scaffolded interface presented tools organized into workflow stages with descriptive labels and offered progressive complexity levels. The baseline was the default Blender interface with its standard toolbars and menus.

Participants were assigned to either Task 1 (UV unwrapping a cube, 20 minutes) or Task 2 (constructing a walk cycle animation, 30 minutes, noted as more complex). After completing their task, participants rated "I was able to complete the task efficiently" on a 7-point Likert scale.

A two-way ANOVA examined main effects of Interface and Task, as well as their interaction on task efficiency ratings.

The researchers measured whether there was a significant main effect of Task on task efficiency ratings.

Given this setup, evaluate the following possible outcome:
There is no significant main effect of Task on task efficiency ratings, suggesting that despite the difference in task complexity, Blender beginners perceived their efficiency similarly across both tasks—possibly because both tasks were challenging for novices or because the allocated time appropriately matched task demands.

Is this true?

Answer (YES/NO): NO